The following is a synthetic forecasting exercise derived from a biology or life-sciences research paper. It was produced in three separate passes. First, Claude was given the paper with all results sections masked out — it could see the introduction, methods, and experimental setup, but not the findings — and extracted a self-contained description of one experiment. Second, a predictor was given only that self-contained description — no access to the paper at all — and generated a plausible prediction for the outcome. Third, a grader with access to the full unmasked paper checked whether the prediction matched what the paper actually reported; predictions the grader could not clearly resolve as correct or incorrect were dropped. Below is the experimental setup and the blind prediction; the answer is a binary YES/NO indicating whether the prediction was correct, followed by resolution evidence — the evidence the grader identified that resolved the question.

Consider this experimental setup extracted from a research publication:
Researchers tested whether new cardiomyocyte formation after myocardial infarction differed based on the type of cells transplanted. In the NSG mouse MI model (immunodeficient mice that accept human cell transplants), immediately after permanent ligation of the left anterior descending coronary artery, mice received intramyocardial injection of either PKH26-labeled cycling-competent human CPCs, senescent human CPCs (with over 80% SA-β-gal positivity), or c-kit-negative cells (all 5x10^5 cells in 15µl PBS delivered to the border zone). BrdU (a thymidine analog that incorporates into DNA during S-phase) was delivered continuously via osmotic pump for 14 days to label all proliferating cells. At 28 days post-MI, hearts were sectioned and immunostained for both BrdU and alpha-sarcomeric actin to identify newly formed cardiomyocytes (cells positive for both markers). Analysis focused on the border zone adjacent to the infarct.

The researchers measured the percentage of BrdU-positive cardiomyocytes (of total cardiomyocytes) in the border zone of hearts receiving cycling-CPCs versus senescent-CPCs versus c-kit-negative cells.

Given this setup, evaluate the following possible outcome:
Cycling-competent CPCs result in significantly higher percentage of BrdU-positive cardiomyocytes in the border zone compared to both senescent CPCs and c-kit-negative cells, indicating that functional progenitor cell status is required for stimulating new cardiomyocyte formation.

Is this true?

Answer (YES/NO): YES